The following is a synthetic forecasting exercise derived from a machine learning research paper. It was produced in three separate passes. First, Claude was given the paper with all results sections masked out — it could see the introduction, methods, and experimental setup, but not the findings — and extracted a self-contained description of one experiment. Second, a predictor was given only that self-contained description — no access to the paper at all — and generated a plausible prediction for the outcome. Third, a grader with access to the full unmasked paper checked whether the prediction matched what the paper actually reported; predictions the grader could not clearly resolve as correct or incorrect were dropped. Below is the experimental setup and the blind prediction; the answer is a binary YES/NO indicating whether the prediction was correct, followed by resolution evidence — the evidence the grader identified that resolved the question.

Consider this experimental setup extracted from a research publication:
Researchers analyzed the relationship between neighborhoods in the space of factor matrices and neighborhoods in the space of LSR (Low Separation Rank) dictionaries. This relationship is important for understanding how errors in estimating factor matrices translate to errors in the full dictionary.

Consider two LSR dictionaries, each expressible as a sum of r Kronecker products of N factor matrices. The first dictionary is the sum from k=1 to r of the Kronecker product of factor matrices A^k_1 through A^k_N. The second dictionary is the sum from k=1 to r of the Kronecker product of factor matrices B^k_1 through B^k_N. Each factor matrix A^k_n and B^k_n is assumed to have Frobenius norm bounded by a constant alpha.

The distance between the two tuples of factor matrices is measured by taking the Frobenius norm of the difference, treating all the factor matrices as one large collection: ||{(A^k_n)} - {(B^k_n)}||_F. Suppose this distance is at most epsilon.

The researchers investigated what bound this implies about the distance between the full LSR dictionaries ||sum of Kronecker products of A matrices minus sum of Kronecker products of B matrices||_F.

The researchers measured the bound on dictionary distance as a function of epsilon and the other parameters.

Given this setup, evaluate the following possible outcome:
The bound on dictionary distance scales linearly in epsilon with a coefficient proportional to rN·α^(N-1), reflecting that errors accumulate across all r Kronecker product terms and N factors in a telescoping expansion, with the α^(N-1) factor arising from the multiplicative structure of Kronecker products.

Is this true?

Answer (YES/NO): NO